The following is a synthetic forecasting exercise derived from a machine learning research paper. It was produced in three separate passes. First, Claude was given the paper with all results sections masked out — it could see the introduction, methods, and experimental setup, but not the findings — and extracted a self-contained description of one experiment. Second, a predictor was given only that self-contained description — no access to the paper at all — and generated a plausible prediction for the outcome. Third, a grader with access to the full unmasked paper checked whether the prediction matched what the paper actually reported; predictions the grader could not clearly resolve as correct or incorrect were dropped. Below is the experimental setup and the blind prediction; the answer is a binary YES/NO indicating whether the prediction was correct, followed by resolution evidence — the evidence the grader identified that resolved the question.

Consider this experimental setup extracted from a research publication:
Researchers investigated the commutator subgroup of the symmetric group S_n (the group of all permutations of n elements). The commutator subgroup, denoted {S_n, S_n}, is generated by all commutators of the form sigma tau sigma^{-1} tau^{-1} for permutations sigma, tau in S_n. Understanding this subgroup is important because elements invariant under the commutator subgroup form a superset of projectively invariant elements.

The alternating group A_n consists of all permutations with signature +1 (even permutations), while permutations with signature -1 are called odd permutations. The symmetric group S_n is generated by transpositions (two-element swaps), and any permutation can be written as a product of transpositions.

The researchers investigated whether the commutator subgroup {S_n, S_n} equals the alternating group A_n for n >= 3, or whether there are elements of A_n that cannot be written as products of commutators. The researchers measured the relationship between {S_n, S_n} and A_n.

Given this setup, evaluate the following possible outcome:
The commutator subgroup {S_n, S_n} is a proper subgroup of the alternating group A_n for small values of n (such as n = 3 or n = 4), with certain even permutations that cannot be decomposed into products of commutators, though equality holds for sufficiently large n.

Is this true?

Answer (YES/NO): NO